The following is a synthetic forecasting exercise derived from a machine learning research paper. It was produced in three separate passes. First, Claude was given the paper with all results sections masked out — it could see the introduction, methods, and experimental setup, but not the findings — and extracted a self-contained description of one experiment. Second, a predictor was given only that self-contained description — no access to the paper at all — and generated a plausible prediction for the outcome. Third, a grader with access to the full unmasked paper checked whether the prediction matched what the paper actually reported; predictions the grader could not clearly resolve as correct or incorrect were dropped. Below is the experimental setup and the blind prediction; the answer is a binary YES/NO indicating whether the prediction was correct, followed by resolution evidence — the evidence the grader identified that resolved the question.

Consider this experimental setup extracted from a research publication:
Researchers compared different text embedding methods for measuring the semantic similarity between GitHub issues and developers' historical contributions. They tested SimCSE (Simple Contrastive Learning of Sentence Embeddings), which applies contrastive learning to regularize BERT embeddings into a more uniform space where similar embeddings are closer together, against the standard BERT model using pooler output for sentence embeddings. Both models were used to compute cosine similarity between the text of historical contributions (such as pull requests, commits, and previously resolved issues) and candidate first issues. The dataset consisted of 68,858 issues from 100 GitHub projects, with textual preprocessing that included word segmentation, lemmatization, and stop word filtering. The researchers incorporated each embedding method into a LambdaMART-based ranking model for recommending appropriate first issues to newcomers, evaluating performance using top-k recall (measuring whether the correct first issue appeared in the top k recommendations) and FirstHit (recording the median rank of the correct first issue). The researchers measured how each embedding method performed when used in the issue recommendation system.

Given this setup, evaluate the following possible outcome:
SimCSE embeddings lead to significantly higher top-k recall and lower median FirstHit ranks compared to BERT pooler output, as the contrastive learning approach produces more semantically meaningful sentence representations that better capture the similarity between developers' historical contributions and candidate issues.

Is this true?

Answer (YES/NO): NO